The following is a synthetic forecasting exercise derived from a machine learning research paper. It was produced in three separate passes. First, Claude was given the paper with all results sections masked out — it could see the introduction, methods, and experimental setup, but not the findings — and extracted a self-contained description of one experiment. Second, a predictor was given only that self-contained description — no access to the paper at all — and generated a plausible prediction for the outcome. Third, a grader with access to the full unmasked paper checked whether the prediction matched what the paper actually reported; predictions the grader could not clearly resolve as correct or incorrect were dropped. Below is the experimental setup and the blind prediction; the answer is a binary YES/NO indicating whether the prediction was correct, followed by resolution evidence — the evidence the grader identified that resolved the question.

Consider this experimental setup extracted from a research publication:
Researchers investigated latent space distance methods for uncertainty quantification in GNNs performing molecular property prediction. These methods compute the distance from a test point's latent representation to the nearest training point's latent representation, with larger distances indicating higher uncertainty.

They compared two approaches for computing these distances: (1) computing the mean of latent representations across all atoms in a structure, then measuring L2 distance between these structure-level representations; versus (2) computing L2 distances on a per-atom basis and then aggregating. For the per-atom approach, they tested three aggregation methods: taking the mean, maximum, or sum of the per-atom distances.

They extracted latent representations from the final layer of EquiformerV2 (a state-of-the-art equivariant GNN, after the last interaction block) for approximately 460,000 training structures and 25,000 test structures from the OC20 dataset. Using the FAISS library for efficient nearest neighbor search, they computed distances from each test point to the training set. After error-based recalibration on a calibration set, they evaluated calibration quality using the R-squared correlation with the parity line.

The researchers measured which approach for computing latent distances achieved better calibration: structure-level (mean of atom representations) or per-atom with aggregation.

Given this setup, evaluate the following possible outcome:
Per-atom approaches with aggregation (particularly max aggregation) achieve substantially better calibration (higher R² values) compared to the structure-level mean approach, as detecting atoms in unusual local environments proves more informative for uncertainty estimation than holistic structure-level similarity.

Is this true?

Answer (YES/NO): NO